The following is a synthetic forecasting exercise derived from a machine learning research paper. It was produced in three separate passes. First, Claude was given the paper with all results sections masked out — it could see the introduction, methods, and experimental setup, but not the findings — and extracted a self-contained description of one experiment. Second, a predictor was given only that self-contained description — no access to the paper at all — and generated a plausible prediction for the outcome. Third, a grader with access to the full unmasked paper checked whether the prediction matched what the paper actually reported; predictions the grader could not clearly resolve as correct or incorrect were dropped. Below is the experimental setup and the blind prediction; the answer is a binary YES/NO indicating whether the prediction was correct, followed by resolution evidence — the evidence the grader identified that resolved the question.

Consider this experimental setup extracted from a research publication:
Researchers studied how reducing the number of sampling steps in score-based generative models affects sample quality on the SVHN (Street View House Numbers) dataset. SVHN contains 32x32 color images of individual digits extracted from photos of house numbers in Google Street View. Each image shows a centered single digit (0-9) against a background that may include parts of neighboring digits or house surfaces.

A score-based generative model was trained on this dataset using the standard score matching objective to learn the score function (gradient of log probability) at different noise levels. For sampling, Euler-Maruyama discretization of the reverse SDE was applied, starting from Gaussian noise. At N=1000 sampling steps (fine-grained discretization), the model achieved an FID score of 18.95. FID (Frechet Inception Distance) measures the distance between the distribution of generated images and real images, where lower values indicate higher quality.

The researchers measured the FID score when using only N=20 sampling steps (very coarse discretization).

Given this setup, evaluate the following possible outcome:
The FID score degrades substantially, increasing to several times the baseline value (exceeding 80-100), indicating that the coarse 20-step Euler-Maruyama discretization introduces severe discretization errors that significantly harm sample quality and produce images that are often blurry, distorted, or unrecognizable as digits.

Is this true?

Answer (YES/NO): YES